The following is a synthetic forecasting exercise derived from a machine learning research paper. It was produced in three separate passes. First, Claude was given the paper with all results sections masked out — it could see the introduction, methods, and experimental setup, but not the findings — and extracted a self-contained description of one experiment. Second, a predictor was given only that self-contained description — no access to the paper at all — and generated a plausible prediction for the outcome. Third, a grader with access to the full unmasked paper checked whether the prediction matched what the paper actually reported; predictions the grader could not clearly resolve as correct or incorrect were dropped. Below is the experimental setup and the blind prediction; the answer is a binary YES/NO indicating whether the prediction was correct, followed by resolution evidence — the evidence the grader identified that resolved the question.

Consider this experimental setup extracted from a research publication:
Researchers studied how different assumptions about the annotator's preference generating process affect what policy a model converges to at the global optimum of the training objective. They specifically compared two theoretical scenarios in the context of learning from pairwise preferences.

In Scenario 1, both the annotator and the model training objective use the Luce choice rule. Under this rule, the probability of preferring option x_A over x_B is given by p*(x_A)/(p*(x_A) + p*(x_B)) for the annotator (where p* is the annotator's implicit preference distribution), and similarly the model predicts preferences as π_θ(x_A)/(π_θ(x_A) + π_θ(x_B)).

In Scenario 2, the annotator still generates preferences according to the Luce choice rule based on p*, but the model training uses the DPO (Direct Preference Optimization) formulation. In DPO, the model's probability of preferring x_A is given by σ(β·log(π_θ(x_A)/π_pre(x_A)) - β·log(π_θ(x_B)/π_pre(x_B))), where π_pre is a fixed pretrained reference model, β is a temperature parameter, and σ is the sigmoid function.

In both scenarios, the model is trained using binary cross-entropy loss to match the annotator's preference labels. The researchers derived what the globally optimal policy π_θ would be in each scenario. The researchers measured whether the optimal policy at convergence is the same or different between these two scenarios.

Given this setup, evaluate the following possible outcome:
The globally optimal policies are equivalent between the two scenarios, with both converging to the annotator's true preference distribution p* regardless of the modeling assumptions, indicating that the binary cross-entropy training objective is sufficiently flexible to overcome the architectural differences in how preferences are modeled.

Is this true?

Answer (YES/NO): NO